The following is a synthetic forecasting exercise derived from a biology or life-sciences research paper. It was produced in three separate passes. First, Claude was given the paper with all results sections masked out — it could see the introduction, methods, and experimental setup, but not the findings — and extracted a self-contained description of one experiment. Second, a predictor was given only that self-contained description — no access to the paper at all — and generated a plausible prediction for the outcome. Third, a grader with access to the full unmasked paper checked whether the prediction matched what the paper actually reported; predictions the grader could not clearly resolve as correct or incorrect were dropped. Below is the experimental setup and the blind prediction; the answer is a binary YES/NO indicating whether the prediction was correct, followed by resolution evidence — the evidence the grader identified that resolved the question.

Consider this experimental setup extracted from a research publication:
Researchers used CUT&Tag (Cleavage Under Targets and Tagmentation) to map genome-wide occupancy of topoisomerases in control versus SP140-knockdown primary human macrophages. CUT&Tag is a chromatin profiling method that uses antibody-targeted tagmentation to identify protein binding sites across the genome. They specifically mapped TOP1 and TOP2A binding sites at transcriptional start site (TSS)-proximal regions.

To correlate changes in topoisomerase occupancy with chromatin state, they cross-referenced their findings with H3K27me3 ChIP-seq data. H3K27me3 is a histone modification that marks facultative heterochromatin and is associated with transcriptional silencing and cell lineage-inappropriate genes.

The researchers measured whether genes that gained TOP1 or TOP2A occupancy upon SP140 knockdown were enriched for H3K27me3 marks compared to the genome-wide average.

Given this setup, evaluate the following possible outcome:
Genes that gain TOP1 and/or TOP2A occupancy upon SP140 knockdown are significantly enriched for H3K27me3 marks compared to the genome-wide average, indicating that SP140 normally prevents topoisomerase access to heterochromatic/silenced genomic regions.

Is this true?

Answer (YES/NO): YES